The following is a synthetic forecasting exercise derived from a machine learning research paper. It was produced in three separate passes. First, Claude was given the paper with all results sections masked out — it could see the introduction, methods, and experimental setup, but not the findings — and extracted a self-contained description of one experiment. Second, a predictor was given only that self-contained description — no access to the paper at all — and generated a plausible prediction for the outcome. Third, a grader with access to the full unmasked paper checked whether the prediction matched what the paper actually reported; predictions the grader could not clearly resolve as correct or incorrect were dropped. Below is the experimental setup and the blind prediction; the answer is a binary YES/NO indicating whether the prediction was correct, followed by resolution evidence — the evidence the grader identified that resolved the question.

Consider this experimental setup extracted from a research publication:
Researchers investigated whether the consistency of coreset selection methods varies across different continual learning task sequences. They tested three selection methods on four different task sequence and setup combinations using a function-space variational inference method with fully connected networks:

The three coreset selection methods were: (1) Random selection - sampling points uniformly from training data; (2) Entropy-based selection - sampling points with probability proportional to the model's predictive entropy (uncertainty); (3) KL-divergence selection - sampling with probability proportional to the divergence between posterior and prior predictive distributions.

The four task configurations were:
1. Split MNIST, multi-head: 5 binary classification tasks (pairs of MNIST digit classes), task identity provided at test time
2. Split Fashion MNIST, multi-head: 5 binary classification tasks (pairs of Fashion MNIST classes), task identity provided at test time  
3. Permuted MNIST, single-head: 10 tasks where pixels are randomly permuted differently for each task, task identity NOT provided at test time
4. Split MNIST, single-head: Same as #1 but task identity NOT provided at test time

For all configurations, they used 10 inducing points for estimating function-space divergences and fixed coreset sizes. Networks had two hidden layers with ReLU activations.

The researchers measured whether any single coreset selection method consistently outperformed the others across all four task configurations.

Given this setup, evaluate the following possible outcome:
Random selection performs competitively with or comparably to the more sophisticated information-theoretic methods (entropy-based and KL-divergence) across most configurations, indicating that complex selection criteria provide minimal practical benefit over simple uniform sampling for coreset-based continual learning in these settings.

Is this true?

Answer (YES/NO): YES